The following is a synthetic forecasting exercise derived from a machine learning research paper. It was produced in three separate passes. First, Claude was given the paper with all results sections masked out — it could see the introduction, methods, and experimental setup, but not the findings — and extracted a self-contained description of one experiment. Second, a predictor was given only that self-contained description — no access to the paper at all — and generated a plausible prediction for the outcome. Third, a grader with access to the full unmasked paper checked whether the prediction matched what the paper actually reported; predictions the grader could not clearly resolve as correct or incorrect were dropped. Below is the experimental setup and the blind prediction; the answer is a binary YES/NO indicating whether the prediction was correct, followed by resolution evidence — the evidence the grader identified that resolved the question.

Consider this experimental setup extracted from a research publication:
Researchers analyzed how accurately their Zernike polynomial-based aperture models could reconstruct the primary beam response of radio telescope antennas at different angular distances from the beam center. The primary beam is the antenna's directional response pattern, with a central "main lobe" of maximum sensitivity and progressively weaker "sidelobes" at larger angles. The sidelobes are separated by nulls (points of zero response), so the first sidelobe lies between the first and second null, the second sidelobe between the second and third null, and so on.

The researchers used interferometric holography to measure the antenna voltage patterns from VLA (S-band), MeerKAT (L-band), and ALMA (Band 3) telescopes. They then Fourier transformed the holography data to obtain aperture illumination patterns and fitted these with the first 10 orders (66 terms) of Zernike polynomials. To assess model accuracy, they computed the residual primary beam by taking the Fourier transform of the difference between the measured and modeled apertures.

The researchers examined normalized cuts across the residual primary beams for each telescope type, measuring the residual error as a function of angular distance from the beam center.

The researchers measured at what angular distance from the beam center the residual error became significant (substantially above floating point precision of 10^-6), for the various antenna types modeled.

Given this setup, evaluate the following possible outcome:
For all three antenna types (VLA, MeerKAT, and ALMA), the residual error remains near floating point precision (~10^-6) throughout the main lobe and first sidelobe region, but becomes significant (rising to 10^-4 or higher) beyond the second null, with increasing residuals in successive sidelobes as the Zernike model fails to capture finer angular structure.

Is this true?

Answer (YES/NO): NO